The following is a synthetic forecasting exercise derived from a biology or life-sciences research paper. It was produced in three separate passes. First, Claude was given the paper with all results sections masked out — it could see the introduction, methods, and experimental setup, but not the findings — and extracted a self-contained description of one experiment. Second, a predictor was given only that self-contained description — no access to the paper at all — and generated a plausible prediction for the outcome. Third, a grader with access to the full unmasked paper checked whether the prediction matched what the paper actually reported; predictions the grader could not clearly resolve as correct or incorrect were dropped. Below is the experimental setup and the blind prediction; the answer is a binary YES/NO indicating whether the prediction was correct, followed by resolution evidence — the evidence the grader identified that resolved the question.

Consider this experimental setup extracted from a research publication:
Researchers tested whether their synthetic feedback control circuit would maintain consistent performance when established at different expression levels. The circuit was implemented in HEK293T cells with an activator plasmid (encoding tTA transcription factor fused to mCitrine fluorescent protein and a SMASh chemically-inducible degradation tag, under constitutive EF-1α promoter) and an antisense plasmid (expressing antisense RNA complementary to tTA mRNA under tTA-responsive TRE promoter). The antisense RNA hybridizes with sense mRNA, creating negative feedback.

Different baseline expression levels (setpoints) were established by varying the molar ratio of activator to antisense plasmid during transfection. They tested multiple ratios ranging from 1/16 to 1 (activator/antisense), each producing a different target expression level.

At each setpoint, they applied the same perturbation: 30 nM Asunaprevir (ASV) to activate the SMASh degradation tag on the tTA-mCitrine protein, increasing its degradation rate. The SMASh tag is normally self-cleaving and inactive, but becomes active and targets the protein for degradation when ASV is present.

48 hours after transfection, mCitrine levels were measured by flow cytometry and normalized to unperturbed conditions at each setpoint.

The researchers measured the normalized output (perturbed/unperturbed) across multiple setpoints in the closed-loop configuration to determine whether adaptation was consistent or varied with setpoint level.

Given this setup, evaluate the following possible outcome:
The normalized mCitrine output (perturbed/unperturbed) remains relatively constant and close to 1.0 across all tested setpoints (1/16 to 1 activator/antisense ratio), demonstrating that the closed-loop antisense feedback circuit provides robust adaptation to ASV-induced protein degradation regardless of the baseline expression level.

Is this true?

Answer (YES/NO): YES